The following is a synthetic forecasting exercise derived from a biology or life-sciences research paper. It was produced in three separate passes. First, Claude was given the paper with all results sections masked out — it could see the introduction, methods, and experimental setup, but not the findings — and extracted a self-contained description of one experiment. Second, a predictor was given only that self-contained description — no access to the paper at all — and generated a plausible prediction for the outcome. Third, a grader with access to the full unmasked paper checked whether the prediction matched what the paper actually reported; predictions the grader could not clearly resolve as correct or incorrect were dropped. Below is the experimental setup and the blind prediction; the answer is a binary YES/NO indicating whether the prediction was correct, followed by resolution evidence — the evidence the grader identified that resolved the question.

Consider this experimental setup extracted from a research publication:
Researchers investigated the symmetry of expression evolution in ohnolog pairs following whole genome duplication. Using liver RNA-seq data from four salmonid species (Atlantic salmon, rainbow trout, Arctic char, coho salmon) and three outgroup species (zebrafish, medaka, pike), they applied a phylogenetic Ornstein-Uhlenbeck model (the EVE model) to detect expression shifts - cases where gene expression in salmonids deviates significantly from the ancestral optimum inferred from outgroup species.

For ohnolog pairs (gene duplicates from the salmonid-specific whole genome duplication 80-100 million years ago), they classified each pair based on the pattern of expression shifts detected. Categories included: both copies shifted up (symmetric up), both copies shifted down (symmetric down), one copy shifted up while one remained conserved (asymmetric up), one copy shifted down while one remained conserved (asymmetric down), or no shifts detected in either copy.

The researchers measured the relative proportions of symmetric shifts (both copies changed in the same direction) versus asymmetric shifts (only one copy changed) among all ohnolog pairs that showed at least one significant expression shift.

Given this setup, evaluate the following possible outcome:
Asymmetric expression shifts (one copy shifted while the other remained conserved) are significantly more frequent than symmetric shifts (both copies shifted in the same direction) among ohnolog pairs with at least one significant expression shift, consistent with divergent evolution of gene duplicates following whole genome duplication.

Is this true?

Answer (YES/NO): YES